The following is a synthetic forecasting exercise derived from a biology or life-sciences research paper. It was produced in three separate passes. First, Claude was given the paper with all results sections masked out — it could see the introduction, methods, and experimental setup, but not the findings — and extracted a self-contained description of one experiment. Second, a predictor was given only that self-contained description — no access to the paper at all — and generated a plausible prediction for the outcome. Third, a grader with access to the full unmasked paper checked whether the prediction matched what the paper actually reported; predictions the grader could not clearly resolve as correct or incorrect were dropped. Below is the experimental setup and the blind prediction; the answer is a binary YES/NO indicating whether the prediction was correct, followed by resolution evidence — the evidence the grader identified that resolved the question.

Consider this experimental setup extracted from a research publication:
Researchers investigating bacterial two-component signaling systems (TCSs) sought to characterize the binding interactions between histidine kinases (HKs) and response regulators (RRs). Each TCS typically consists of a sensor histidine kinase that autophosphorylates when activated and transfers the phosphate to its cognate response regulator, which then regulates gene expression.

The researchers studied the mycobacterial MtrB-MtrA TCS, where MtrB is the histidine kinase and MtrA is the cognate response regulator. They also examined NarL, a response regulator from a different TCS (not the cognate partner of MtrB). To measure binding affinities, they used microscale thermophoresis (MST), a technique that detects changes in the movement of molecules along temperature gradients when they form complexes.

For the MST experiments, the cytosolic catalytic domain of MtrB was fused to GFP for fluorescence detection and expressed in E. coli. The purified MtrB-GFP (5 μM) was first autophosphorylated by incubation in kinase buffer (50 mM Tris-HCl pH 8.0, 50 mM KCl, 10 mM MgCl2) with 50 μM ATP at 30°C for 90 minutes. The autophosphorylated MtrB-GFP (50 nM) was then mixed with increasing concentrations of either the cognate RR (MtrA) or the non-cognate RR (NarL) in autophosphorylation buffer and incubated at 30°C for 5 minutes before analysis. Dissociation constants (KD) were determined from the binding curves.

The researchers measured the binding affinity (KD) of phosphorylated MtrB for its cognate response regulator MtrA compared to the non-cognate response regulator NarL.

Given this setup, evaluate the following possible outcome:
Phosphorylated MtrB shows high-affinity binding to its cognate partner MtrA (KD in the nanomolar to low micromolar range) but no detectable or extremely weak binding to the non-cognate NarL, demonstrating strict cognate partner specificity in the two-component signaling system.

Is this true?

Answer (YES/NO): NO